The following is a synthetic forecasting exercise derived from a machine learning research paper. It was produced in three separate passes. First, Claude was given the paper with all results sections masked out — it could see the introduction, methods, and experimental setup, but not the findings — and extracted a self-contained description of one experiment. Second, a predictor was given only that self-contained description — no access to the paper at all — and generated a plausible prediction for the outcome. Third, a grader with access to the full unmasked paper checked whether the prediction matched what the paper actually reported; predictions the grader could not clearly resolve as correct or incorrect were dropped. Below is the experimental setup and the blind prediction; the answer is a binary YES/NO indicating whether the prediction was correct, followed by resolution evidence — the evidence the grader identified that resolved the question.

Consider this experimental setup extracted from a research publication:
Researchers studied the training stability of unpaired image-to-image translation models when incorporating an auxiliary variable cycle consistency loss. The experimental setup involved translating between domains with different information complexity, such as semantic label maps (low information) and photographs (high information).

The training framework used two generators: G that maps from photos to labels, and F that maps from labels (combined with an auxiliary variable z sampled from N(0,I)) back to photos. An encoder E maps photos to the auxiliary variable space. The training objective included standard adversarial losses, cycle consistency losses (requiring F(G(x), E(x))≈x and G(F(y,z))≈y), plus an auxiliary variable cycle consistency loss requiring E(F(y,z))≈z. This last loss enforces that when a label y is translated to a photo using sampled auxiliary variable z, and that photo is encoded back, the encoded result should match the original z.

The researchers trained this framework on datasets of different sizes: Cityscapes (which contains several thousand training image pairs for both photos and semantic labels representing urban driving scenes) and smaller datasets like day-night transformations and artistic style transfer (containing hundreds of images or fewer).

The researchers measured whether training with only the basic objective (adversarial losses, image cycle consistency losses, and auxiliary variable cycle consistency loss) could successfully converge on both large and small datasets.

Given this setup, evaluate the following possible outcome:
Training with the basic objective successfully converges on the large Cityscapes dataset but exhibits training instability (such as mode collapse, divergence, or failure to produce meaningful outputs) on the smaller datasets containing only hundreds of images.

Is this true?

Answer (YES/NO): YES